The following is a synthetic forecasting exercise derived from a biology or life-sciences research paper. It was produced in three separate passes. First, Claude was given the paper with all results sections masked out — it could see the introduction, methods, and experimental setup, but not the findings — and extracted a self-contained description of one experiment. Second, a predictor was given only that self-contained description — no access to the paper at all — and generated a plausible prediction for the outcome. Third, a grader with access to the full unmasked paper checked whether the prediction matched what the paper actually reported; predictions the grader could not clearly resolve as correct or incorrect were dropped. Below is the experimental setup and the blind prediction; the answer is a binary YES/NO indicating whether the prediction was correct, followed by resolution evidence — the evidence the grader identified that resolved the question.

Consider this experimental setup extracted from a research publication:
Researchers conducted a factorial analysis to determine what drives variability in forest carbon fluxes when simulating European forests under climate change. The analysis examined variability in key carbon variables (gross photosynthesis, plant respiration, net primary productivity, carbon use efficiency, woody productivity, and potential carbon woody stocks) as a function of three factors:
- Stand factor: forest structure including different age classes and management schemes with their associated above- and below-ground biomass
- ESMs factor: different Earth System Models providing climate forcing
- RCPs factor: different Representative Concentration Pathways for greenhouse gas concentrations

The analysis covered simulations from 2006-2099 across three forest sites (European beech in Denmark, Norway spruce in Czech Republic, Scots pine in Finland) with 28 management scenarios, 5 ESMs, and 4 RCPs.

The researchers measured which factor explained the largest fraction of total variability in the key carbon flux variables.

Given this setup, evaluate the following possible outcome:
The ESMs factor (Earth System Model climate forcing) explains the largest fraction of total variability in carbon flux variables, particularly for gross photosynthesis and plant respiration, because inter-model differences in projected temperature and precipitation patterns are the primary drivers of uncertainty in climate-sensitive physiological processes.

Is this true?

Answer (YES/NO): NO